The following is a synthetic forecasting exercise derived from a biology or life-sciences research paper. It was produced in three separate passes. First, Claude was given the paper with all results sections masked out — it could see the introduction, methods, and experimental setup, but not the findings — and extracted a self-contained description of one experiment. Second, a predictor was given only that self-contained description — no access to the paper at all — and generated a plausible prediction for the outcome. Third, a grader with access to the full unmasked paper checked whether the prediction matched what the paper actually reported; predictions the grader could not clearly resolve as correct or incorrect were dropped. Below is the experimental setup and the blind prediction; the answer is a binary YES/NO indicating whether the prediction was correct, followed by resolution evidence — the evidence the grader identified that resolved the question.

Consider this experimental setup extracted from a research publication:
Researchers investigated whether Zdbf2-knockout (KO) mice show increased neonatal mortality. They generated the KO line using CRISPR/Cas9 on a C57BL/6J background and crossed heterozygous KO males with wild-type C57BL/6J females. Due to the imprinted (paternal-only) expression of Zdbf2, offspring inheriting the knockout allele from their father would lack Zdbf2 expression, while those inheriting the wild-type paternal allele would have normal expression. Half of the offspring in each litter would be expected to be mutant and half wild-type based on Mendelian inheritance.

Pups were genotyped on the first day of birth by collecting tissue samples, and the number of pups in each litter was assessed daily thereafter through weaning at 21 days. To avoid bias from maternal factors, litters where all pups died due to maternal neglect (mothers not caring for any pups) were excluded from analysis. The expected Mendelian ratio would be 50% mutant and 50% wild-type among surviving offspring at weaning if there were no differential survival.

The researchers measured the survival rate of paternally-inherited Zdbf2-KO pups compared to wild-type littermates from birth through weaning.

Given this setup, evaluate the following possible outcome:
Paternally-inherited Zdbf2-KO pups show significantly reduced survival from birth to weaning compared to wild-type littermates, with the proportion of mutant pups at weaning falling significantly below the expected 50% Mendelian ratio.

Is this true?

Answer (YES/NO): YES